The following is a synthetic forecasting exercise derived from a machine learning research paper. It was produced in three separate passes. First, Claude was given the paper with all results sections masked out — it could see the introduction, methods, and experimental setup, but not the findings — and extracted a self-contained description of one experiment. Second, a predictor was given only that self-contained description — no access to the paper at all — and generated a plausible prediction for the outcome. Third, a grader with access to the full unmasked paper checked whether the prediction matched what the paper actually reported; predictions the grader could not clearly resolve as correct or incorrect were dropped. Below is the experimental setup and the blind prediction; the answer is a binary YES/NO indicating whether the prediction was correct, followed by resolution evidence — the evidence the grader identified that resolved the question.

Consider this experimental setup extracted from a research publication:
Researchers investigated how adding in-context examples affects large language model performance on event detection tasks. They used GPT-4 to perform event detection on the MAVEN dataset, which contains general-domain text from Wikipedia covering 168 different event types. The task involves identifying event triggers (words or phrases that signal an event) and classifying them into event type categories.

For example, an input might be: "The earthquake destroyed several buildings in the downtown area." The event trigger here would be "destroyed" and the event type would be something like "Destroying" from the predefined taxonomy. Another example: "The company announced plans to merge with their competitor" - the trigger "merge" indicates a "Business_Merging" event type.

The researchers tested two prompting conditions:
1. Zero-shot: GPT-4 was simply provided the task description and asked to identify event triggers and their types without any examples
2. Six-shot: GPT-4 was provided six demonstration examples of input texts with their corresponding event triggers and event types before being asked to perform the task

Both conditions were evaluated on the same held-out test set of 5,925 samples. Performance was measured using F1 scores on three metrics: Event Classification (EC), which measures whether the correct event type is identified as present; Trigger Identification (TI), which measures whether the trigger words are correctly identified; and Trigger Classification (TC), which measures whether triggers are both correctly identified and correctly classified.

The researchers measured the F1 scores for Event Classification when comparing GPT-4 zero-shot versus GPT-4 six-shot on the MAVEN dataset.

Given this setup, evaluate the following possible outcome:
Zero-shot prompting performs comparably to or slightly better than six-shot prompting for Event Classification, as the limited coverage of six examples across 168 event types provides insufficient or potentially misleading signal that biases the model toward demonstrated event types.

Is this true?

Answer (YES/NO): NO